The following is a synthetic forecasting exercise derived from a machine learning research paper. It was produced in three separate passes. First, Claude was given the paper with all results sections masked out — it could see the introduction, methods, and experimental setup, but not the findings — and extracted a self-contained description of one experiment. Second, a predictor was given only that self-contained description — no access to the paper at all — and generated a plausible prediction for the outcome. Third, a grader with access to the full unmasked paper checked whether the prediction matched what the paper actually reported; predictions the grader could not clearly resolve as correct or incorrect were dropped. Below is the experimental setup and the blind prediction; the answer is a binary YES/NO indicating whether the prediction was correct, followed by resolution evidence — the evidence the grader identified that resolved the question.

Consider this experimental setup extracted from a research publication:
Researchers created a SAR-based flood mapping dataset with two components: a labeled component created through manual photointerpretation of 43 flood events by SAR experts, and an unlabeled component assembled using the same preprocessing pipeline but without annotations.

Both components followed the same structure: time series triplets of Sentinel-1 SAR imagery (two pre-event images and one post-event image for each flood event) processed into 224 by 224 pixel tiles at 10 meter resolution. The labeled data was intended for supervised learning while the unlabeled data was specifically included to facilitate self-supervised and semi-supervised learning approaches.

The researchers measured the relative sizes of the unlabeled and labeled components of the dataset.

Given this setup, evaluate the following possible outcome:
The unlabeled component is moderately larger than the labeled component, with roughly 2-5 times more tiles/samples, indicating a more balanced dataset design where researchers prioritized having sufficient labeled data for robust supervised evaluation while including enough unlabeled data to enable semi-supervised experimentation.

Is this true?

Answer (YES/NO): NO